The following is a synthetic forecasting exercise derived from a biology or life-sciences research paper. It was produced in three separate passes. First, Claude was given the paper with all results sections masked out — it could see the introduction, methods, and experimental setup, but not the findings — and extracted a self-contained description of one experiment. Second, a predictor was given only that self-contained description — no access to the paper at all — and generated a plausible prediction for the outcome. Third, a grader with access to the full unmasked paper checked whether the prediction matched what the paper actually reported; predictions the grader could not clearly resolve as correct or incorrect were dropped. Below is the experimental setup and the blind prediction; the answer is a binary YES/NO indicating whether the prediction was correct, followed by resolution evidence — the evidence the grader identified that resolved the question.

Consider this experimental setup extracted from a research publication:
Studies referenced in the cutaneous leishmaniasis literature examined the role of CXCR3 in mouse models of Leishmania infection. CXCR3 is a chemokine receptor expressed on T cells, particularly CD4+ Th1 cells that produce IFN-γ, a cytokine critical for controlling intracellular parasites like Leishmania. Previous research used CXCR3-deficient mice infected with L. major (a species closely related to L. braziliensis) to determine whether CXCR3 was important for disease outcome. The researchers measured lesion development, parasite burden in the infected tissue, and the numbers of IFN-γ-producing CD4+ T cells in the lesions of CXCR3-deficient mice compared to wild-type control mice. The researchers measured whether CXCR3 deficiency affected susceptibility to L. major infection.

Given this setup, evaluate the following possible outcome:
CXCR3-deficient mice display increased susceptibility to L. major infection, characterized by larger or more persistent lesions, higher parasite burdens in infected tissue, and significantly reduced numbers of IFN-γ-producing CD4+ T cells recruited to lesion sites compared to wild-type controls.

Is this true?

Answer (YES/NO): YES